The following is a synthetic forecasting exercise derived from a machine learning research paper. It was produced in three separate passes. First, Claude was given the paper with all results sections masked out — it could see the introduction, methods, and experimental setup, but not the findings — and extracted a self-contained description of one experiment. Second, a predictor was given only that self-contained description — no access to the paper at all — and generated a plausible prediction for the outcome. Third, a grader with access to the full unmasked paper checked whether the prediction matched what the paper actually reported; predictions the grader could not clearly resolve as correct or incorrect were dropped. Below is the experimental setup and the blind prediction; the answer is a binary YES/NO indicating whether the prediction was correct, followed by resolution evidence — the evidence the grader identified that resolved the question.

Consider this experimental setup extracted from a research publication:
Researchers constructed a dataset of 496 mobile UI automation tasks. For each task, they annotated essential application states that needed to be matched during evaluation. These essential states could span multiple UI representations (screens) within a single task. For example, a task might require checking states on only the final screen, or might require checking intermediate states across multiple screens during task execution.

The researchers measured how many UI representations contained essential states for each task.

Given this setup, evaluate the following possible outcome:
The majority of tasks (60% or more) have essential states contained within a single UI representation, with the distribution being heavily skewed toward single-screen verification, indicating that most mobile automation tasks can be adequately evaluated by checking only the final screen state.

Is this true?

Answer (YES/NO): YES